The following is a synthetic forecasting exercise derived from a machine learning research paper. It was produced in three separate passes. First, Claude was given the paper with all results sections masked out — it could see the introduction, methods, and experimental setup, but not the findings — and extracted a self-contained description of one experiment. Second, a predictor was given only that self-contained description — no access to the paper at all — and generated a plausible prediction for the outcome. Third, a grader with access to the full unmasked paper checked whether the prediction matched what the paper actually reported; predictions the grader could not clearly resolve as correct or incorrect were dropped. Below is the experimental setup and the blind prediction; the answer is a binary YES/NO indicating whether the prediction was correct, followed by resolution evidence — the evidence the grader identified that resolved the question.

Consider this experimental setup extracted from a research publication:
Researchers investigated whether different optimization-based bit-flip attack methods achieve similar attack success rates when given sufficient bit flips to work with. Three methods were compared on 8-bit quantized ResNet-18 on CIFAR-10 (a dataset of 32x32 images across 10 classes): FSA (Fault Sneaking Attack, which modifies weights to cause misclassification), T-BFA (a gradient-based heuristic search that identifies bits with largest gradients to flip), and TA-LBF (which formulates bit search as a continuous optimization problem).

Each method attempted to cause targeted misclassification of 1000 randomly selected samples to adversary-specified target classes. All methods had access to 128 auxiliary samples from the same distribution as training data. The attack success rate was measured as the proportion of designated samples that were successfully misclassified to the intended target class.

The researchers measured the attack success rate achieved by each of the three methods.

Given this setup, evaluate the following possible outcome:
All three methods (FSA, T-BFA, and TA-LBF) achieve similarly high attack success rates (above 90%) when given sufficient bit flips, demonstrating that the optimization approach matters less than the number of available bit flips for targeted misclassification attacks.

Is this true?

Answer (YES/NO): YES